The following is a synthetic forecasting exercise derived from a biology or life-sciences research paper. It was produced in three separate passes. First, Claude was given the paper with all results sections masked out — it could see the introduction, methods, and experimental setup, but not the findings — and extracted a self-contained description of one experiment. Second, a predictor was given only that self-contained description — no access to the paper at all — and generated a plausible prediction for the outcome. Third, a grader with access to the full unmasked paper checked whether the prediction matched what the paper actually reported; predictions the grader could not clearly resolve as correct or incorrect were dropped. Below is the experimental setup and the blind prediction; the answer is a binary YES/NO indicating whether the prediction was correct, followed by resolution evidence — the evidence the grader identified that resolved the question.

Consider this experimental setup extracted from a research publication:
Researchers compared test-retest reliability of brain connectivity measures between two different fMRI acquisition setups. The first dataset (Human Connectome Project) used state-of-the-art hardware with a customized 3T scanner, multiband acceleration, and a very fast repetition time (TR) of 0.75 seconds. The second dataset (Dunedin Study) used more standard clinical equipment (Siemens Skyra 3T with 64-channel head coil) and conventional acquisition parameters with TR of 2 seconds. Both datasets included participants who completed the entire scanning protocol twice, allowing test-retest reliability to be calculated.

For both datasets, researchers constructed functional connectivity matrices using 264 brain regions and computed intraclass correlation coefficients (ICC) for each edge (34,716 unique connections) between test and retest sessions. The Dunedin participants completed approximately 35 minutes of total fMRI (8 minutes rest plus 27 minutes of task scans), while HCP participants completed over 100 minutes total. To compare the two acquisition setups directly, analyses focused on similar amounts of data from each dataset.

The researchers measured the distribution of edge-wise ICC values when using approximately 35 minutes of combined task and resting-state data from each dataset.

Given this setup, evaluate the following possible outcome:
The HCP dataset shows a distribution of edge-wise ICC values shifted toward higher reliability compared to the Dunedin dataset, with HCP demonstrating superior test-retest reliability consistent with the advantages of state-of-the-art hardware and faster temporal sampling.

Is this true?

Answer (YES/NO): NO